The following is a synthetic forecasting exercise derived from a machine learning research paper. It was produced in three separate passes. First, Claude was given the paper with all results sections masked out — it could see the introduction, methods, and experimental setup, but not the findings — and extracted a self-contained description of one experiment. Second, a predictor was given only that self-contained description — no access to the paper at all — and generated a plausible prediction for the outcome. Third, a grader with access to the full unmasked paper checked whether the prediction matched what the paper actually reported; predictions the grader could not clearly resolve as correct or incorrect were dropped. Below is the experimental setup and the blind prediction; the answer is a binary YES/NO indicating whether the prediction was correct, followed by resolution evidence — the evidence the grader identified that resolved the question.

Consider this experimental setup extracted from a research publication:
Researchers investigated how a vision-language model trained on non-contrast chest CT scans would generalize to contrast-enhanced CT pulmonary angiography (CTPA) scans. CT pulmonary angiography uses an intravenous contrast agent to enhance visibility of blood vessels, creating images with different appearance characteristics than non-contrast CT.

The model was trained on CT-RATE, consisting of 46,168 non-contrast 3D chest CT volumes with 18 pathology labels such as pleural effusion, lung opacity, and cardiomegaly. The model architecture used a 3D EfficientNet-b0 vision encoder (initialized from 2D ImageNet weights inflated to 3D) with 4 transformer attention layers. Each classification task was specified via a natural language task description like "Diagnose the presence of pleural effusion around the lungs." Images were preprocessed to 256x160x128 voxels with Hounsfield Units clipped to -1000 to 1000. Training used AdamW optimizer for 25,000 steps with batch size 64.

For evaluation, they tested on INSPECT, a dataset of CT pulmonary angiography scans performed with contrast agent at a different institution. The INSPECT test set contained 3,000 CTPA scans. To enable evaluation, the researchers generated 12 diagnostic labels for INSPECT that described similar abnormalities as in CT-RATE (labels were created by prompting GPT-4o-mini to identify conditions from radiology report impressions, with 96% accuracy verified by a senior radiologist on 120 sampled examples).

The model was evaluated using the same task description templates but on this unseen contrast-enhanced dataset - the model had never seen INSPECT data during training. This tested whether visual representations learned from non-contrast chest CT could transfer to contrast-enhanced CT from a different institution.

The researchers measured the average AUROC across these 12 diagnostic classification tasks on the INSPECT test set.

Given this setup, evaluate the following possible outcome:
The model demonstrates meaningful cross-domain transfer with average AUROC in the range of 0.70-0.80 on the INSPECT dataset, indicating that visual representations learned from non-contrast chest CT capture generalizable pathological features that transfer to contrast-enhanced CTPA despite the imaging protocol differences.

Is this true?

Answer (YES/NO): YES